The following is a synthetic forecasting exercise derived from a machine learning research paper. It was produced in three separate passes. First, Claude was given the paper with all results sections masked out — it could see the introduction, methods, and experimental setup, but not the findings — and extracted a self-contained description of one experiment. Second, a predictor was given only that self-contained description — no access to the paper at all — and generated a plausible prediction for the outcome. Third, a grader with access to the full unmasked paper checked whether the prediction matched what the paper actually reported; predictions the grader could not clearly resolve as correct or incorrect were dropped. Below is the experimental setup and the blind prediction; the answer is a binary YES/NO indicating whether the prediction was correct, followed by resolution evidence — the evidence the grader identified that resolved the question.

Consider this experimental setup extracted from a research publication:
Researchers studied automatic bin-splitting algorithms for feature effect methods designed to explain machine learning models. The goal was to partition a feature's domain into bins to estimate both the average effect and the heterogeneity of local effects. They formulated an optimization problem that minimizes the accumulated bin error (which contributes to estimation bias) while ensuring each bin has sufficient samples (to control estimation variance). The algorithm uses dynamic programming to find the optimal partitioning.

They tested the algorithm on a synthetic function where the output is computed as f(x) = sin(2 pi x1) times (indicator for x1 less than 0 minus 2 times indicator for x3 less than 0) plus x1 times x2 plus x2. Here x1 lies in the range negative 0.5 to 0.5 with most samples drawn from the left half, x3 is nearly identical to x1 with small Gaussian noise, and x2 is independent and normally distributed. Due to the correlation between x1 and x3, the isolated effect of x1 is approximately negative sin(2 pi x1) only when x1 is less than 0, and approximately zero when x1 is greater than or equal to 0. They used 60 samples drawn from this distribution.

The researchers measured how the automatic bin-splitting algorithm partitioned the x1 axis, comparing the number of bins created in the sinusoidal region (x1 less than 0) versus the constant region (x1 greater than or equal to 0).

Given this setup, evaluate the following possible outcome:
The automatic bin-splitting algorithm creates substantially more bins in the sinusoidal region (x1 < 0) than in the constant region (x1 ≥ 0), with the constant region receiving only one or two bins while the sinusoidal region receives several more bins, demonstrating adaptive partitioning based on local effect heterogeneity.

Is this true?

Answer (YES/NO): YES